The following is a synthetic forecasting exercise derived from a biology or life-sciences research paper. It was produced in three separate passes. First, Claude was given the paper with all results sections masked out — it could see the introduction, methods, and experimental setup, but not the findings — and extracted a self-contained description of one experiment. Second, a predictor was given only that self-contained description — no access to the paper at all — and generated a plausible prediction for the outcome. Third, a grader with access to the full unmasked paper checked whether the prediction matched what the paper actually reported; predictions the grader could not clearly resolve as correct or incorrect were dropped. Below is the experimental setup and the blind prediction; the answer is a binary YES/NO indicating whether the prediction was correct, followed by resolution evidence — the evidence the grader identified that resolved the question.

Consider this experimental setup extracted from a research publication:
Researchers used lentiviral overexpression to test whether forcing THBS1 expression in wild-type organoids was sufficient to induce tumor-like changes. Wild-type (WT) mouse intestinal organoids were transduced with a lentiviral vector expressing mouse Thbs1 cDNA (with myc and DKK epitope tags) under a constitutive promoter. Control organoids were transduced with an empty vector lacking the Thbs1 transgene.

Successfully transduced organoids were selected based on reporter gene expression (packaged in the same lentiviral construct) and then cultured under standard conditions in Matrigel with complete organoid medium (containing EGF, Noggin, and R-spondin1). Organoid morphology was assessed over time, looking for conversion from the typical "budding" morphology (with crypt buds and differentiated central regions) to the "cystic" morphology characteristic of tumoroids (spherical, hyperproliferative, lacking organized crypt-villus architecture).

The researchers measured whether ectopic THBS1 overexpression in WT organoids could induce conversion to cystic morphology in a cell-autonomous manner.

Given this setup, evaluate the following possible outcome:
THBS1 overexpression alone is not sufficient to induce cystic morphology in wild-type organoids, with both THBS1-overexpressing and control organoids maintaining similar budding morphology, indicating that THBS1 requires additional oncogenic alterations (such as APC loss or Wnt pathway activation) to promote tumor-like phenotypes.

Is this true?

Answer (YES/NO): NO